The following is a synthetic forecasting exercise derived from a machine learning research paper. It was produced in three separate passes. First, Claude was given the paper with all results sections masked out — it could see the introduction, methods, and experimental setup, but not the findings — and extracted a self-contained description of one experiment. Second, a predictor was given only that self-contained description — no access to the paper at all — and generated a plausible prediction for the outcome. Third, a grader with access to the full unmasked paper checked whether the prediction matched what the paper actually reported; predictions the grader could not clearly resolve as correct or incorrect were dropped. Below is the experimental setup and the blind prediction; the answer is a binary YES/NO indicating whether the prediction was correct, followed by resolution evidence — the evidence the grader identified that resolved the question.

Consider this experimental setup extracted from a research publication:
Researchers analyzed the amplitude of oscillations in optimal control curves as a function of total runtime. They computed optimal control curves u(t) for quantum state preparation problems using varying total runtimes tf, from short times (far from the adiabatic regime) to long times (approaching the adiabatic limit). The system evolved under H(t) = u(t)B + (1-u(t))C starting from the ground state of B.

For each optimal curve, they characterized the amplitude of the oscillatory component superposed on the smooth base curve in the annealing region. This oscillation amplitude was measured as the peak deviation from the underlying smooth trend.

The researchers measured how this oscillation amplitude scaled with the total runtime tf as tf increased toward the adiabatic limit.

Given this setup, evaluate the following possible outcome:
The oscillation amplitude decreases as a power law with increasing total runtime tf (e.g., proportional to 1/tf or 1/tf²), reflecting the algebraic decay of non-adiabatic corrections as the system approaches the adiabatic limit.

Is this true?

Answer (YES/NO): YES